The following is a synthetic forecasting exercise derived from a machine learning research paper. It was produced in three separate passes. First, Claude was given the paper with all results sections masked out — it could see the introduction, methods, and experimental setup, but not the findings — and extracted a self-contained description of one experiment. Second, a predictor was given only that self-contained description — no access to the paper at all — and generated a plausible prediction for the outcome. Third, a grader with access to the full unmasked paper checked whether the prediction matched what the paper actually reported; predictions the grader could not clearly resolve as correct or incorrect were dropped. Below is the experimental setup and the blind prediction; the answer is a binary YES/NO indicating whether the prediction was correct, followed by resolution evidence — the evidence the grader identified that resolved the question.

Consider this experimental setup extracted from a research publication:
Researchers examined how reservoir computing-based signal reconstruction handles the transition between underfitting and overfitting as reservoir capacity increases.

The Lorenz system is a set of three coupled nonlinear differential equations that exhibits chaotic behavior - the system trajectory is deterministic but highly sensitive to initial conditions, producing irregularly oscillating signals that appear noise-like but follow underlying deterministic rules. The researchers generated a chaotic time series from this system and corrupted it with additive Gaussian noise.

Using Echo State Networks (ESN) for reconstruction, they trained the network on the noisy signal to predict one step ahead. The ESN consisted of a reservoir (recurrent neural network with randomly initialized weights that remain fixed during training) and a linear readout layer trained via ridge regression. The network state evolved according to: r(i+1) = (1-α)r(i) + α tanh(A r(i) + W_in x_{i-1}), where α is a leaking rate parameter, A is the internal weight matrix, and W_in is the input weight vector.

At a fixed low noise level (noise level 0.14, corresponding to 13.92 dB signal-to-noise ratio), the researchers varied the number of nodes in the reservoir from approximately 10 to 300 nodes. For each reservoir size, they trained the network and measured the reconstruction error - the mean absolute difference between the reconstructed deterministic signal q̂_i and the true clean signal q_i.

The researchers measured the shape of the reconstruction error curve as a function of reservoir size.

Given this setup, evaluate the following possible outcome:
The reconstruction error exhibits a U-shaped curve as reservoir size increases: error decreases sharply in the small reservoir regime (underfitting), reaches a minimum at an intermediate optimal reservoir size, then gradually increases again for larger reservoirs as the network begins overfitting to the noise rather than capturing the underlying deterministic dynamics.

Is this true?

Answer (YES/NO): YES